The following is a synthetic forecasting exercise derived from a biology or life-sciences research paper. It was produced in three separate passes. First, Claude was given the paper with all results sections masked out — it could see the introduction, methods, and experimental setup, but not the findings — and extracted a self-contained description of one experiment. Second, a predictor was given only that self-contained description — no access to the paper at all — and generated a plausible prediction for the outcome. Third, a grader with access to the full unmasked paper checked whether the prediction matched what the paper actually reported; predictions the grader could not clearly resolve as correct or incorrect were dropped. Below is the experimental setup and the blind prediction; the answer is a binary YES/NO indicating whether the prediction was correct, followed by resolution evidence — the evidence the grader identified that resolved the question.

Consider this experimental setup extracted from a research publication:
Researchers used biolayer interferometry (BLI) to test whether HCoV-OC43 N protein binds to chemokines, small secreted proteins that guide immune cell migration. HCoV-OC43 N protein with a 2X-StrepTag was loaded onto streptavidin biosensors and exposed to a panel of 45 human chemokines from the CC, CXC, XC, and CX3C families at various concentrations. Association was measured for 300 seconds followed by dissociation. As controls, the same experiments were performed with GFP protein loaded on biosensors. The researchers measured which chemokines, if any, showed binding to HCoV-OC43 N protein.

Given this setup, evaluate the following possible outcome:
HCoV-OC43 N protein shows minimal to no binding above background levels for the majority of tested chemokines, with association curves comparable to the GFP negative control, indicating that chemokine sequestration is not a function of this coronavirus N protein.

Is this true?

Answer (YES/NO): NO